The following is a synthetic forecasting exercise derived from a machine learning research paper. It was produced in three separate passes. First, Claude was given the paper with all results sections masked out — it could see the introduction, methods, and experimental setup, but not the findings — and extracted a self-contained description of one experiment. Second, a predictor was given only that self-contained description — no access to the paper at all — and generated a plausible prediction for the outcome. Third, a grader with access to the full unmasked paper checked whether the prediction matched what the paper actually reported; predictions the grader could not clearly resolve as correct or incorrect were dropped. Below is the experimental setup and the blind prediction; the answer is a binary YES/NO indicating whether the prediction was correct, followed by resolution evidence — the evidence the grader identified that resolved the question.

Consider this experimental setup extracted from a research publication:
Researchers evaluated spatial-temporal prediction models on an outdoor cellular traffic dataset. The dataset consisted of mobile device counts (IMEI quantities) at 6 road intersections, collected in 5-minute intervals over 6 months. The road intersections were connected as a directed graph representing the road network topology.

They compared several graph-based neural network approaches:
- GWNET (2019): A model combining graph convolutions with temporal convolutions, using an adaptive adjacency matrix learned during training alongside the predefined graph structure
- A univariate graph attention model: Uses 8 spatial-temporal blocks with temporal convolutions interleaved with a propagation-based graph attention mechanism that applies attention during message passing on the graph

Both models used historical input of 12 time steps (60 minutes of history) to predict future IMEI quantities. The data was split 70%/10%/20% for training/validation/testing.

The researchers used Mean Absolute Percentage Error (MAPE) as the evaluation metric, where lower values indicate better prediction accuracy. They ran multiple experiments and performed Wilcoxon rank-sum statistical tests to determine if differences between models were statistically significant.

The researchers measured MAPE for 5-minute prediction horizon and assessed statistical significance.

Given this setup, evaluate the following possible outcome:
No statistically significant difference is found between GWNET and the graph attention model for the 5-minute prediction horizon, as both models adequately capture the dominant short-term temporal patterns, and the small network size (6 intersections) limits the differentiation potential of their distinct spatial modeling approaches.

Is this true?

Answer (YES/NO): NO